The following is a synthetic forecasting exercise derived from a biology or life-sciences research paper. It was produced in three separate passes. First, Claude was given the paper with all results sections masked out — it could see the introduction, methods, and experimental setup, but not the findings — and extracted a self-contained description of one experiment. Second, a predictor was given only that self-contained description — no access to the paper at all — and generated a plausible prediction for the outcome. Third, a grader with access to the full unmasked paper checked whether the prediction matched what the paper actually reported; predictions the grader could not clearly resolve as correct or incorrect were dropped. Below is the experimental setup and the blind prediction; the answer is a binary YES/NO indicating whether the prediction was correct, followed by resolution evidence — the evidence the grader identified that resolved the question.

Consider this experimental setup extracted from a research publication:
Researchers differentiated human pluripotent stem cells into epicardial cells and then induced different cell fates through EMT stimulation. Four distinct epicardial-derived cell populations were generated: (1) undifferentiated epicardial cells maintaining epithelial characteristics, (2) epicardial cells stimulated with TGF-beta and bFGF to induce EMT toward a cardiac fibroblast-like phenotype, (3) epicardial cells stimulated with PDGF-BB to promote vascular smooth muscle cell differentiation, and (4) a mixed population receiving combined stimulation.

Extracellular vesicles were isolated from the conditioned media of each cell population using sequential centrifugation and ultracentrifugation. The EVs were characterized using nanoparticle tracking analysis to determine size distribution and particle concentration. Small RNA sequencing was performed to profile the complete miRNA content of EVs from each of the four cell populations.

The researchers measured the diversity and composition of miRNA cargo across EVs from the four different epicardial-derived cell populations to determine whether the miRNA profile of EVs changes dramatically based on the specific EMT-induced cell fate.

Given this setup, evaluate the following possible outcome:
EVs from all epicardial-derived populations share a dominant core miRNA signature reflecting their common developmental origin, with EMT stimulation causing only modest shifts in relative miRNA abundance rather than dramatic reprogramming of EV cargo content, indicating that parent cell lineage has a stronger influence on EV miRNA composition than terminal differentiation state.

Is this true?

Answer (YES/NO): YES